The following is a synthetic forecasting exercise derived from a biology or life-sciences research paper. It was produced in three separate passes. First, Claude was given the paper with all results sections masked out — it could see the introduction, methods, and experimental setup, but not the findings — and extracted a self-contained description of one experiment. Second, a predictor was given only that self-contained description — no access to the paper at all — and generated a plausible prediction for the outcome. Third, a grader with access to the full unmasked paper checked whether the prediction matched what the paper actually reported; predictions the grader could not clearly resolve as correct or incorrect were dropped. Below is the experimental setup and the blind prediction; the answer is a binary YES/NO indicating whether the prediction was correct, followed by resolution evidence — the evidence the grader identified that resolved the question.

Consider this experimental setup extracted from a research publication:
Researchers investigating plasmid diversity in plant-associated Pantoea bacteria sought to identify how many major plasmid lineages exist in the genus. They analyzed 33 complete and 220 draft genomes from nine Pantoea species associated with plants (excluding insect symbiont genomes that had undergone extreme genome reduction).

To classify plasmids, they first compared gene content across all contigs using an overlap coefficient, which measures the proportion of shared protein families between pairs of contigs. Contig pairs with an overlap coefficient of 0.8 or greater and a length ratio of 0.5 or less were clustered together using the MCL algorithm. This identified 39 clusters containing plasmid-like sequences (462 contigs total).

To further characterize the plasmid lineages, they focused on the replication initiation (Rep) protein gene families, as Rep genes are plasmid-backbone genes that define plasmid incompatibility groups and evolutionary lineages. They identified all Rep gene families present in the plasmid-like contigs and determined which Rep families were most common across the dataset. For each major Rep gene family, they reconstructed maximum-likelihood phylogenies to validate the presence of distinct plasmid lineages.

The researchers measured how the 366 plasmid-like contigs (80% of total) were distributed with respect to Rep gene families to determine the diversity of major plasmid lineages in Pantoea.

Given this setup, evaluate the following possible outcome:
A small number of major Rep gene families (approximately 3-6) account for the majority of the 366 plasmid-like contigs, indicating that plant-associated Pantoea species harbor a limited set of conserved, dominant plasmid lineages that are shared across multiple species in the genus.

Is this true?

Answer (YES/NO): NO